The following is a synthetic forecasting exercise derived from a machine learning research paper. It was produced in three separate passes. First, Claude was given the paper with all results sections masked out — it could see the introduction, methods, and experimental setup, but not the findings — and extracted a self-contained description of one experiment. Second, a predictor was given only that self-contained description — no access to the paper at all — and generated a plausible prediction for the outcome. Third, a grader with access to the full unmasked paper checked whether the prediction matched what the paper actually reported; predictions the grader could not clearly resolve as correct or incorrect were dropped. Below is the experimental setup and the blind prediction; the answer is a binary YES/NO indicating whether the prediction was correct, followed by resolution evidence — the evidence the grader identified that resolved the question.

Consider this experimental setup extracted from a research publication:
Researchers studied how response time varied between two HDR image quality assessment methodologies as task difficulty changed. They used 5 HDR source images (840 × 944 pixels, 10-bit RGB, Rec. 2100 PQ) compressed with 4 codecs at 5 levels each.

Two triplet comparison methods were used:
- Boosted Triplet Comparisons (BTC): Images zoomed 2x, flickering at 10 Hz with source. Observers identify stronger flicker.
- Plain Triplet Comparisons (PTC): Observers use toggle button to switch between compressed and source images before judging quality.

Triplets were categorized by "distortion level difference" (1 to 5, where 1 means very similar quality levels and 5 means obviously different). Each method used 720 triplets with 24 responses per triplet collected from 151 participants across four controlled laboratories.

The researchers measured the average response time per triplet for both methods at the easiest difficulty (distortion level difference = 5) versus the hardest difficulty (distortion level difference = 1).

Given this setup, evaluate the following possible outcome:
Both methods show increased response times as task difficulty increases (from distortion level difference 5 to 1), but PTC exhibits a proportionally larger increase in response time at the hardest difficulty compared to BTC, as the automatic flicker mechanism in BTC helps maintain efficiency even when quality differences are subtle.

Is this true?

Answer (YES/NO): NO